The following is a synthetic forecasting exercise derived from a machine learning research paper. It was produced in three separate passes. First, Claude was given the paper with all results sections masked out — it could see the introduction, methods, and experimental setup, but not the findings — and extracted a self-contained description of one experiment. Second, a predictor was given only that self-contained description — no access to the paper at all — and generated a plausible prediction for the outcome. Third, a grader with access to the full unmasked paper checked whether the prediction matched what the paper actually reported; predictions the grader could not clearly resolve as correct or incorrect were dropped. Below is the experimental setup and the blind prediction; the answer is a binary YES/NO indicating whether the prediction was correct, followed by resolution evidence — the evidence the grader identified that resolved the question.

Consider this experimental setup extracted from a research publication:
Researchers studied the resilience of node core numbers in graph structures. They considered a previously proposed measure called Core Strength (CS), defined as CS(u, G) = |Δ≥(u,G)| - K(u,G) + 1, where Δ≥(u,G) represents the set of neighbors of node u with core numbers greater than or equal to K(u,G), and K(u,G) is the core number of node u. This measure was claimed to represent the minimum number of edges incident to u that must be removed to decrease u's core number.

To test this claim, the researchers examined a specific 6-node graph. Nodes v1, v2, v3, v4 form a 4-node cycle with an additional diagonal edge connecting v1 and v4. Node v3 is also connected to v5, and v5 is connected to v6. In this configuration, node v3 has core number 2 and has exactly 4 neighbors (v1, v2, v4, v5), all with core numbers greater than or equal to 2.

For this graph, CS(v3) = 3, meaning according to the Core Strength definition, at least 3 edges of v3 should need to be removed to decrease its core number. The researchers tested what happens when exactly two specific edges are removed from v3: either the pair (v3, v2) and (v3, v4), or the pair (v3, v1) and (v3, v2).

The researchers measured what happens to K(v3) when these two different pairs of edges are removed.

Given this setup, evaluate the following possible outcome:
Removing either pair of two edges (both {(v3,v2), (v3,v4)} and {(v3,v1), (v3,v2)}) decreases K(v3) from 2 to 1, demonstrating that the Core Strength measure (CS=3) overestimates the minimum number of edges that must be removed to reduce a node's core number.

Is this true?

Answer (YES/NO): NO